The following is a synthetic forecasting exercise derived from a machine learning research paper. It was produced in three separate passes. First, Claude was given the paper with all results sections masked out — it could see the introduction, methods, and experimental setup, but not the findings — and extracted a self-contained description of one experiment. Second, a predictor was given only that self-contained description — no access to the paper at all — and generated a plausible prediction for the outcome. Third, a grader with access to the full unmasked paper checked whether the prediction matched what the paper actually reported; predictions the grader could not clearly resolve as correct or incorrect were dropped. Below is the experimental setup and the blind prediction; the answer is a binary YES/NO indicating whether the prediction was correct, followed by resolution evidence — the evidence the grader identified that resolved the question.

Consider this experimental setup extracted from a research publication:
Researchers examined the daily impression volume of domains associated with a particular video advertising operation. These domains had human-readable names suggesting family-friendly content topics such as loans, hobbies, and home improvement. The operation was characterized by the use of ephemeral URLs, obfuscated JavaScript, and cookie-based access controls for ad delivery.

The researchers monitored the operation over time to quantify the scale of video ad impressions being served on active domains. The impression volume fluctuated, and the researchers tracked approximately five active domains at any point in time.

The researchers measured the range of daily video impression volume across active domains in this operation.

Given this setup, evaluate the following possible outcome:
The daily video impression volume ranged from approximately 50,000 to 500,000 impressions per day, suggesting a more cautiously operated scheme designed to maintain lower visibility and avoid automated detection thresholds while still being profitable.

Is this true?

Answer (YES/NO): NO